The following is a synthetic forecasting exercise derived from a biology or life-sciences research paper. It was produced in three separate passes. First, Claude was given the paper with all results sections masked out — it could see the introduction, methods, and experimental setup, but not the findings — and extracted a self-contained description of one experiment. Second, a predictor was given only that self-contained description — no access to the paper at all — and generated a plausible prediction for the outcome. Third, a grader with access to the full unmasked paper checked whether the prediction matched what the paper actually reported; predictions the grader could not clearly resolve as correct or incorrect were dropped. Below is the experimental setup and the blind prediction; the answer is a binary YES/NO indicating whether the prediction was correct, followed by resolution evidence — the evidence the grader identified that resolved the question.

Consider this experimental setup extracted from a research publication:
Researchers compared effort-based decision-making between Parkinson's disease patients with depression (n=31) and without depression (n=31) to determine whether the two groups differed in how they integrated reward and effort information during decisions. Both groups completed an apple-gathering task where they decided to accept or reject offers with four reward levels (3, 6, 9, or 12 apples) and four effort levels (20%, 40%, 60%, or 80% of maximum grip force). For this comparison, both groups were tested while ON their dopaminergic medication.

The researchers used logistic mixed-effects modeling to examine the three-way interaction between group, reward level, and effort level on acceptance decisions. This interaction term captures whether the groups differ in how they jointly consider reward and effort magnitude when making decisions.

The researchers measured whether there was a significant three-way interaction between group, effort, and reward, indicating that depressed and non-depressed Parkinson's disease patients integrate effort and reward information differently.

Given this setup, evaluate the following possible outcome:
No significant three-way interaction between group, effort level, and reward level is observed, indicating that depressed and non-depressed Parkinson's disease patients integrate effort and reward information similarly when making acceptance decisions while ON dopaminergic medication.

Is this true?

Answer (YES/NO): NO